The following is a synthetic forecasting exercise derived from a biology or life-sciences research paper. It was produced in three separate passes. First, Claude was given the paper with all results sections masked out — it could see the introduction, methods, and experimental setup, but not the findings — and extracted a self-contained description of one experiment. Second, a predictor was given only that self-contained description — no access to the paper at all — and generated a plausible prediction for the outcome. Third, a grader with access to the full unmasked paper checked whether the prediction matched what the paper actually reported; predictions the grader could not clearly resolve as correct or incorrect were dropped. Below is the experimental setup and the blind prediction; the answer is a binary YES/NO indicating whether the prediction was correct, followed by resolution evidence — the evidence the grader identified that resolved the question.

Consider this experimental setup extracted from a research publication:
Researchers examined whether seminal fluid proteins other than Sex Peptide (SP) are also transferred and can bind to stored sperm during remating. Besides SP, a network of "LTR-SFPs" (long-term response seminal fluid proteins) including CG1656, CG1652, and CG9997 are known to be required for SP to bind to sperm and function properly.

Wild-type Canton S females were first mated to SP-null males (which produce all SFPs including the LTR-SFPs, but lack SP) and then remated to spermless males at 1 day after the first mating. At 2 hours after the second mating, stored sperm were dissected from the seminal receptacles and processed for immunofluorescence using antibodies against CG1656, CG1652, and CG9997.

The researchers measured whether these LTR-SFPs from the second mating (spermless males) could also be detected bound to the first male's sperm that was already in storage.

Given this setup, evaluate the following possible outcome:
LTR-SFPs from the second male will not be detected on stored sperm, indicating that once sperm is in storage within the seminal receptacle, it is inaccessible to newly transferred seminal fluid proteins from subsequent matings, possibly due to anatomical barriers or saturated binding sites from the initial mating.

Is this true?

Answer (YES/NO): NO